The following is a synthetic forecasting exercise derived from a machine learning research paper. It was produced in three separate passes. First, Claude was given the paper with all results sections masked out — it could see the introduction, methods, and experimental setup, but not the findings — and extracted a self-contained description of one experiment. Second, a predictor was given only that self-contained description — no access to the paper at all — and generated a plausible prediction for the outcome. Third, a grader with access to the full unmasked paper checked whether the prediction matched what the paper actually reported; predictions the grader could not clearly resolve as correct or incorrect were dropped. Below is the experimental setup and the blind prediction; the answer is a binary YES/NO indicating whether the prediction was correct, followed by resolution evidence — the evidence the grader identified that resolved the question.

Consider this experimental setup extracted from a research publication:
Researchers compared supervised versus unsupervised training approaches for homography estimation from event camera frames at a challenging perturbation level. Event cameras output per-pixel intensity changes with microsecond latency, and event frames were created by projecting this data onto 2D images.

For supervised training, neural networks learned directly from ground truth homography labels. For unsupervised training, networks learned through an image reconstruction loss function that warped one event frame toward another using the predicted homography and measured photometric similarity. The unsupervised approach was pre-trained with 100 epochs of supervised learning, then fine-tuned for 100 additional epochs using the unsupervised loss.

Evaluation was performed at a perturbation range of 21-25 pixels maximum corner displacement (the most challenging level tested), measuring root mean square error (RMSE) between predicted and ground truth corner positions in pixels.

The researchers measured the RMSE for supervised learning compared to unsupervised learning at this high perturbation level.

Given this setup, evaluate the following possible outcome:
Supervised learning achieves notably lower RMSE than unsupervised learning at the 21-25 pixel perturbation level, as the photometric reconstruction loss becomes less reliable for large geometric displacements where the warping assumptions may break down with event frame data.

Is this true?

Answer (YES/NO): YES